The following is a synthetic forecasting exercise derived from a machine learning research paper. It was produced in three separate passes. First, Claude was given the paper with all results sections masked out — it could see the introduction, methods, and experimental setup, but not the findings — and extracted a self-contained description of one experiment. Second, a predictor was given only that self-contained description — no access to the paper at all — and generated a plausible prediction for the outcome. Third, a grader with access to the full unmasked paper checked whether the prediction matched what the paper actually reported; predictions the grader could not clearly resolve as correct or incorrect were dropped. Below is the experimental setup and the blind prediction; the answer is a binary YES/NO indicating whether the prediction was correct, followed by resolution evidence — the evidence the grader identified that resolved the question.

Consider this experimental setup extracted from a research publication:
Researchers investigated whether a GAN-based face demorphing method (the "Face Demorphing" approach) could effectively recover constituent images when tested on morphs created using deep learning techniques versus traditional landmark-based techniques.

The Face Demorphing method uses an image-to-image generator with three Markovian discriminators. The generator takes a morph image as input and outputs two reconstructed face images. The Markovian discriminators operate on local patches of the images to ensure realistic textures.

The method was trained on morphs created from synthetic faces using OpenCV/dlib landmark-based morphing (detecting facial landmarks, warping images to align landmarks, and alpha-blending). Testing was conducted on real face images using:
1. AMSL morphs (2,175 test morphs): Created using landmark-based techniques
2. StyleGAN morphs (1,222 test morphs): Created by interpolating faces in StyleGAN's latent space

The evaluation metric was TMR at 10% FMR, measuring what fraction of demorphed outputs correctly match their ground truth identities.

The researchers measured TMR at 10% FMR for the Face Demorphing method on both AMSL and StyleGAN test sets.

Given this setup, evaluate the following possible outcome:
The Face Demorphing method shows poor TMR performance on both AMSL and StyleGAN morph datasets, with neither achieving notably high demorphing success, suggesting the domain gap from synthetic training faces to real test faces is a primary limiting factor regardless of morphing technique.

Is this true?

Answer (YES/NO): NO